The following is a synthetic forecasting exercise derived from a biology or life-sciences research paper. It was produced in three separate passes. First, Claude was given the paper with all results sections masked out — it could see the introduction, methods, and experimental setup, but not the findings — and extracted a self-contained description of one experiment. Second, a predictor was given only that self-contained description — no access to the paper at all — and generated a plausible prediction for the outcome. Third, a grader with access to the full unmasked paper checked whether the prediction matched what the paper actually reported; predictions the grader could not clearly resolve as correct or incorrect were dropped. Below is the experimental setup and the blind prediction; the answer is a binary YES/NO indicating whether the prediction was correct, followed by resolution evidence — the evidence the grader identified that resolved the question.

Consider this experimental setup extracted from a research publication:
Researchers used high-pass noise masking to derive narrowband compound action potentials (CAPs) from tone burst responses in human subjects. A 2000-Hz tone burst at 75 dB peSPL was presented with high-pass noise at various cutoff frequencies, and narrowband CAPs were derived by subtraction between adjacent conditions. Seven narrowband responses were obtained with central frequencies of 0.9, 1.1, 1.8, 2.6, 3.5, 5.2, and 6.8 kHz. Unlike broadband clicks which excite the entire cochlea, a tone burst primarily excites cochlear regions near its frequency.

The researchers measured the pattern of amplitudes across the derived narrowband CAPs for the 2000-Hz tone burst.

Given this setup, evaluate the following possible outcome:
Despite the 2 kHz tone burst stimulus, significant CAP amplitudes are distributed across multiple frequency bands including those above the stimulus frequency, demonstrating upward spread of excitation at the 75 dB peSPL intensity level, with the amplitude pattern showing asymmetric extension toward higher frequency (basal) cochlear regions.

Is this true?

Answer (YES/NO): YES